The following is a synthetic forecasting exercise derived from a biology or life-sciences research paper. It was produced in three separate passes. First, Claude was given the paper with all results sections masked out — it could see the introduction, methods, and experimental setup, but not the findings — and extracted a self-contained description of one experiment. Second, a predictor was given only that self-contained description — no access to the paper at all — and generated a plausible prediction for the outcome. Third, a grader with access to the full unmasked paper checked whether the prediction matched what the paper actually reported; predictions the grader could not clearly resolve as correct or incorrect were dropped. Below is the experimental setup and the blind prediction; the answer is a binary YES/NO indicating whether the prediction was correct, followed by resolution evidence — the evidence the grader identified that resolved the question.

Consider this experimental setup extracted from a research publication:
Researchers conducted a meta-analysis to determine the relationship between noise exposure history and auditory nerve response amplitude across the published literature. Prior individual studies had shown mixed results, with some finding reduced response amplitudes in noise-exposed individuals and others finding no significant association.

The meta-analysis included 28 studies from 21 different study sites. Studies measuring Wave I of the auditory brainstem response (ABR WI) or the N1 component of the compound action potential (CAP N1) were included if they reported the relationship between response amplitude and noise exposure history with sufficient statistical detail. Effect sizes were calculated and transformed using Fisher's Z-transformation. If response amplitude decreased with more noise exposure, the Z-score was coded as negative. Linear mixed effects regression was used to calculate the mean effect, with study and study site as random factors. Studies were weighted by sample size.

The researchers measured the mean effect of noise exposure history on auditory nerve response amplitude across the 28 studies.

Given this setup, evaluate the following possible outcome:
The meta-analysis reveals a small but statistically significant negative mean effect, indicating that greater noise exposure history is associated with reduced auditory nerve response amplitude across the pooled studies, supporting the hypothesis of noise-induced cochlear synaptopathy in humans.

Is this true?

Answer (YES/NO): YES